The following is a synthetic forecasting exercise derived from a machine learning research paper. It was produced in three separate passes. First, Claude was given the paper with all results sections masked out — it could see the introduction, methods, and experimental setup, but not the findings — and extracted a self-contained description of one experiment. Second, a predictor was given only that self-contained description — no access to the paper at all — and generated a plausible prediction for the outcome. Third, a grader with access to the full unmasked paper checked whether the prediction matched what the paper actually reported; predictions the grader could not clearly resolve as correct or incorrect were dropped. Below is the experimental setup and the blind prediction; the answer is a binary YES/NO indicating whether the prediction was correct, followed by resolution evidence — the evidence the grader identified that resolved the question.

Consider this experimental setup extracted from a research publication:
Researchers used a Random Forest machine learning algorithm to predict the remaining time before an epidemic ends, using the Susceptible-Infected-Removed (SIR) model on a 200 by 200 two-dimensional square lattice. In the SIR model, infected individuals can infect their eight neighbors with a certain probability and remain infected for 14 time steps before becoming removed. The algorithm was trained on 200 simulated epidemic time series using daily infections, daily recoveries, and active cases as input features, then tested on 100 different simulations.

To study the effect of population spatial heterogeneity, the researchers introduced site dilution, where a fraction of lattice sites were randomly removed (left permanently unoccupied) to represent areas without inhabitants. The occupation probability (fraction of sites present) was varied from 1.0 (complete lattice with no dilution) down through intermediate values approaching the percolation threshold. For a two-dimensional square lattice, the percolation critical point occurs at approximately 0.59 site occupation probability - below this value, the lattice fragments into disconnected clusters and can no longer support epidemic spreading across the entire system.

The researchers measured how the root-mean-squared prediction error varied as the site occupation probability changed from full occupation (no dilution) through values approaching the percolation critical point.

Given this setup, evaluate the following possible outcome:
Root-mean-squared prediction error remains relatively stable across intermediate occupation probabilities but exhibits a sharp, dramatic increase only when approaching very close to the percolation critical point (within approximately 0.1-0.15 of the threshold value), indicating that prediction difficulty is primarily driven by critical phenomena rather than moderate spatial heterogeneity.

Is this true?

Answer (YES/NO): NO